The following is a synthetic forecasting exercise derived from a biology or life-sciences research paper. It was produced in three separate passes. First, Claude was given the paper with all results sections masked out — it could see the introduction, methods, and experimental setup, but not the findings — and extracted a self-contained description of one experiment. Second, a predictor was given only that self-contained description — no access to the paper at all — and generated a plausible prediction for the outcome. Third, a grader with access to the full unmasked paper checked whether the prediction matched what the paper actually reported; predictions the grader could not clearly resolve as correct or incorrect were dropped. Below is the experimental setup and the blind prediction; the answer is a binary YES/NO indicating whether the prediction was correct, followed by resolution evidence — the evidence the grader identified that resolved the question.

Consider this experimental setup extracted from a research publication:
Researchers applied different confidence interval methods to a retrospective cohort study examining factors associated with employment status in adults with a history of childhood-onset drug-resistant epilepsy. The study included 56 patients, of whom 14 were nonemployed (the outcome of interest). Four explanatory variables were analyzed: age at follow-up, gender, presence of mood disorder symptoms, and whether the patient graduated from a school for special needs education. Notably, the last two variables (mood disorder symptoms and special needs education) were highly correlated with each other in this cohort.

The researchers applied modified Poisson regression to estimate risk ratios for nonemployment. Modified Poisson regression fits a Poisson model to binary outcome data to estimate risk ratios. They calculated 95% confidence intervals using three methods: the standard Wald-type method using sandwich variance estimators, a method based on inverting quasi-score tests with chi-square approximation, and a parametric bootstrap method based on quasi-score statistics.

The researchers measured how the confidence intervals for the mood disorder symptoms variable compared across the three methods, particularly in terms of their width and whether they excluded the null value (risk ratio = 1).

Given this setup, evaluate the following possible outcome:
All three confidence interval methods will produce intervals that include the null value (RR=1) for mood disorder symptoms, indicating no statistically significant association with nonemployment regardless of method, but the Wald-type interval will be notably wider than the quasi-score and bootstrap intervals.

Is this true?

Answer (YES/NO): NO